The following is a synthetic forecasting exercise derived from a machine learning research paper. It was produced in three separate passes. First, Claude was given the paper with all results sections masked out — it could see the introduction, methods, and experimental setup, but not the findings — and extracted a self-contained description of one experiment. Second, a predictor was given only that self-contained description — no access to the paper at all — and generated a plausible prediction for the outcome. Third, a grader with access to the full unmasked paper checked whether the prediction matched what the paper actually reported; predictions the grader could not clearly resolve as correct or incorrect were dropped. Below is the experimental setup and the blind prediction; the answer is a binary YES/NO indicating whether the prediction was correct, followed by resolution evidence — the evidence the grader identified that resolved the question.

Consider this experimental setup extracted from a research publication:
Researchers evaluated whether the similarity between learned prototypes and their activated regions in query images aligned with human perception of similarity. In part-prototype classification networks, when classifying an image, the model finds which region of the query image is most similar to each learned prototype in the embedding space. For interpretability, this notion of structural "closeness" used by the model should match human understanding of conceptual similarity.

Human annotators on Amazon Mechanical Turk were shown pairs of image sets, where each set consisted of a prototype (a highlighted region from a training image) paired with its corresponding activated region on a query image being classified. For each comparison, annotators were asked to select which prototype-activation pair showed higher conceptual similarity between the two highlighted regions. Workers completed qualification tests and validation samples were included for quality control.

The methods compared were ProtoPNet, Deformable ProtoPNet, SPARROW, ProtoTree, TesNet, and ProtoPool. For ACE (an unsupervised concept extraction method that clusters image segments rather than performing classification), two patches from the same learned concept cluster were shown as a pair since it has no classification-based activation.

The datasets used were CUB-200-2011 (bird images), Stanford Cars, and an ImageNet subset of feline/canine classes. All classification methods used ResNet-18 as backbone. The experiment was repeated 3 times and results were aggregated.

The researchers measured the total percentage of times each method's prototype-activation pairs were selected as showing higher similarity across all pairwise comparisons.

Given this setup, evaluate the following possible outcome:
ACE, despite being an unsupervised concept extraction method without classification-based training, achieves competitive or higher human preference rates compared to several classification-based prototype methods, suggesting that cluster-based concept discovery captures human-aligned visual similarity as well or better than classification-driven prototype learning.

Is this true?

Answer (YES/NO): NO